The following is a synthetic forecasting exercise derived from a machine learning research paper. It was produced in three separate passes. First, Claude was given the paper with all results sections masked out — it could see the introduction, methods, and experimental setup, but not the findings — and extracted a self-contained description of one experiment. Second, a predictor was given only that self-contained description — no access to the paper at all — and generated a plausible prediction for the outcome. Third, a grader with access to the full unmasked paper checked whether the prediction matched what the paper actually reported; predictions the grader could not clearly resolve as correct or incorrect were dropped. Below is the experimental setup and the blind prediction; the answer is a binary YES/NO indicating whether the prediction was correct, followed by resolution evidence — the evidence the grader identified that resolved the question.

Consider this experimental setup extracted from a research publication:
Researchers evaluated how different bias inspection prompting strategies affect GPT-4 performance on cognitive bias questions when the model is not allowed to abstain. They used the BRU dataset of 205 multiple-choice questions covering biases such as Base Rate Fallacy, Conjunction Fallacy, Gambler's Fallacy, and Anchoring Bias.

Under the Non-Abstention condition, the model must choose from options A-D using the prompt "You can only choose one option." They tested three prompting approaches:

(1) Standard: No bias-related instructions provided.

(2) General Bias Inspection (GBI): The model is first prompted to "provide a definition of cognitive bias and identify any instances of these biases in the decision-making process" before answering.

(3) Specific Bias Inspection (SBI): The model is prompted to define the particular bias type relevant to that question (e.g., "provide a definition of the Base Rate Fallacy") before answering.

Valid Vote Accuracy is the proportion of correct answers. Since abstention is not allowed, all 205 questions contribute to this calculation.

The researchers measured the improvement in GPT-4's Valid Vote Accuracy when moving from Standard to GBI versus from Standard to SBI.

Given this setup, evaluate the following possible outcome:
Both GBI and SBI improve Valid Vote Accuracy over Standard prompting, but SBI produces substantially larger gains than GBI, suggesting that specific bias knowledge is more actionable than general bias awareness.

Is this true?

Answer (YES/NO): YES